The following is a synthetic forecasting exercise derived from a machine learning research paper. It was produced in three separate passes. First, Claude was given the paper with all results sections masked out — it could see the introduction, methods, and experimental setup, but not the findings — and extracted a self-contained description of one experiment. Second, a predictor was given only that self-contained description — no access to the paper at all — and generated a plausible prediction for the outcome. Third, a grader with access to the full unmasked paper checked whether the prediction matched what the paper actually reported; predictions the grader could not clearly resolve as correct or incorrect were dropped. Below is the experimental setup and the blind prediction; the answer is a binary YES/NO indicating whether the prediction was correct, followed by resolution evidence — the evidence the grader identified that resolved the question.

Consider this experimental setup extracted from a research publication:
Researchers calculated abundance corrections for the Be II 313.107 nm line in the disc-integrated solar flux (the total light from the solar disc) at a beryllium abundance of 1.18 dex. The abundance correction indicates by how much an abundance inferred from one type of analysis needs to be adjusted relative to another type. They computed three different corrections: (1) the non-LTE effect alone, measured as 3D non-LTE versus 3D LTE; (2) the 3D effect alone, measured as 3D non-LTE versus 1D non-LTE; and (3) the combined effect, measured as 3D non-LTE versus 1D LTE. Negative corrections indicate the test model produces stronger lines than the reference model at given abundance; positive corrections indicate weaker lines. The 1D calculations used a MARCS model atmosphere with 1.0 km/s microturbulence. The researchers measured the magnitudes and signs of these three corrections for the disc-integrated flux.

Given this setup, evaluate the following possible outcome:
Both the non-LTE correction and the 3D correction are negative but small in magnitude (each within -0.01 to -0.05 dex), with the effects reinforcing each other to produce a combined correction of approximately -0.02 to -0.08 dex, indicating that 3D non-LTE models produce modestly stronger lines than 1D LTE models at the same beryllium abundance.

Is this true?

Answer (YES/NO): NO